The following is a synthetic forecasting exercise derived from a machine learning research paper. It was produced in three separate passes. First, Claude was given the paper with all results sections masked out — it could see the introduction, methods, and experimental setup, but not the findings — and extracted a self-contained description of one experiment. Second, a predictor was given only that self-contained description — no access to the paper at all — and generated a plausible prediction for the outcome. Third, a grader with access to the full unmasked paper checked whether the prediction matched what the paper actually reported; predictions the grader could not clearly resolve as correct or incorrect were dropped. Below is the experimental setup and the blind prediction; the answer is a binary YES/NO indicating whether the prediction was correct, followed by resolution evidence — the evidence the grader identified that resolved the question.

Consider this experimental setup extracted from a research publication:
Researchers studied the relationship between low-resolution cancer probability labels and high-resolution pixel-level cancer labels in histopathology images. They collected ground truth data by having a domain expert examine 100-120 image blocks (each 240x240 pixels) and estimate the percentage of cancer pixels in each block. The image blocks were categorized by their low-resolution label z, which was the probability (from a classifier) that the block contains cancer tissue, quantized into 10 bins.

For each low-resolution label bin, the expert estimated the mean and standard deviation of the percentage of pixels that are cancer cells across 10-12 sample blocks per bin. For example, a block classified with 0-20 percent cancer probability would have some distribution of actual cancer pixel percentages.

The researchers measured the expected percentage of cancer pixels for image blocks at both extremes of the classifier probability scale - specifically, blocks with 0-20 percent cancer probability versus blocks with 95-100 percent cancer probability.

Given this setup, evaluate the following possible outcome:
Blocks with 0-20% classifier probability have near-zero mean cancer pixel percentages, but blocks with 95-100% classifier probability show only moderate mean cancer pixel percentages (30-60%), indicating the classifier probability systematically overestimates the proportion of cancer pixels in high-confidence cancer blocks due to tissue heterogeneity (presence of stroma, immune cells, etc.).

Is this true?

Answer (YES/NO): NO